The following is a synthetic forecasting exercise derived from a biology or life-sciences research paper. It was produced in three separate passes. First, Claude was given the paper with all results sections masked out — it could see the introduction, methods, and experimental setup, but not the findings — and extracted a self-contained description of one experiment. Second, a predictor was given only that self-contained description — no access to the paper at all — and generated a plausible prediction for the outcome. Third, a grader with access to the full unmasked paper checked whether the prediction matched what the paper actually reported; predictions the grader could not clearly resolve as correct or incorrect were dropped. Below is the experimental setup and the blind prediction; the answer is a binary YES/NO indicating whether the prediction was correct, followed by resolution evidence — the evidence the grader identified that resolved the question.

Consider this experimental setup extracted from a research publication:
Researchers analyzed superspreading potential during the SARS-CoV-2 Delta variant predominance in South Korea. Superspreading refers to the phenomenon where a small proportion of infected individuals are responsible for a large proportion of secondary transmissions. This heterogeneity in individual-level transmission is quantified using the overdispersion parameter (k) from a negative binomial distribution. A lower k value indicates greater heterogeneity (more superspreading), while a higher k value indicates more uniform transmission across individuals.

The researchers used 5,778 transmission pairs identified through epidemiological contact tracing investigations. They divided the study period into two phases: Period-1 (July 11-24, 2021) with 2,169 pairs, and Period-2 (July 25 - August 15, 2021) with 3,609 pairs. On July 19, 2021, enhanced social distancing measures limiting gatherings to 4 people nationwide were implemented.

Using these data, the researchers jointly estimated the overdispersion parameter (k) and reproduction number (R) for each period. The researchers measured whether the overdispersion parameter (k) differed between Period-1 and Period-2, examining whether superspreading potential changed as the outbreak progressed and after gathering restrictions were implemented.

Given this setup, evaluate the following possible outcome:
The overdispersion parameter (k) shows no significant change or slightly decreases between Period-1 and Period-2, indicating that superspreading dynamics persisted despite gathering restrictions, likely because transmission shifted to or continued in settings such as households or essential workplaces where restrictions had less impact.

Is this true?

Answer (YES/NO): NO